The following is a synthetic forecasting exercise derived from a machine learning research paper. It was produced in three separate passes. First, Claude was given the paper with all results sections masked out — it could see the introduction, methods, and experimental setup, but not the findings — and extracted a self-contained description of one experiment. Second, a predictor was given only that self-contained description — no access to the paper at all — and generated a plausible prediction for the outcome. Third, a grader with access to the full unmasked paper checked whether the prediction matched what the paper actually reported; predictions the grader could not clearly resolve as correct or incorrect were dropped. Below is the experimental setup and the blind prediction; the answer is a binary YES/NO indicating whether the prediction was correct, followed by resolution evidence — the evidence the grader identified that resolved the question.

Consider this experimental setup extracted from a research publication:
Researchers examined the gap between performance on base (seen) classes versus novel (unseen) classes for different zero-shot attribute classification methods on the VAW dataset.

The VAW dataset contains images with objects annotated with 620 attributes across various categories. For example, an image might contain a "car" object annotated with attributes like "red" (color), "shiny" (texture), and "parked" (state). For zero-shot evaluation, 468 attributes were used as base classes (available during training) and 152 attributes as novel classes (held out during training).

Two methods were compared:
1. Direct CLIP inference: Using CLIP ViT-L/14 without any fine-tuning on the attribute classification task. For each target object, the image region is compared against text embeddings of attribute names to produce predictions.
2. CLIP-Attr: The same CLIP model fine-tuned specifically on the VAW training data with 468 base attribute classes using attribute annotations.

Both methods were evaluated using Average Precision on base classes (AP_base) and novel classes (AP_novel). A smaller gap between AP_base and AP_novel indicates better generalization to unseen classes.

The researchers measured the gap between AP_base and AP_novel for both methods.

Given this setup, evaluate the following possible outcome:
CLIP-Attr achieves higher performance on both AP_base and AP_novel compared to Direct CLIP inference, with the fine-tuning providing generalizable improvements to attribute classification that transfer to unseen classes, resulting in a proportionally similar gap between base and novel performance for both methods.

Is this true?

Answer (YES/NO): NO